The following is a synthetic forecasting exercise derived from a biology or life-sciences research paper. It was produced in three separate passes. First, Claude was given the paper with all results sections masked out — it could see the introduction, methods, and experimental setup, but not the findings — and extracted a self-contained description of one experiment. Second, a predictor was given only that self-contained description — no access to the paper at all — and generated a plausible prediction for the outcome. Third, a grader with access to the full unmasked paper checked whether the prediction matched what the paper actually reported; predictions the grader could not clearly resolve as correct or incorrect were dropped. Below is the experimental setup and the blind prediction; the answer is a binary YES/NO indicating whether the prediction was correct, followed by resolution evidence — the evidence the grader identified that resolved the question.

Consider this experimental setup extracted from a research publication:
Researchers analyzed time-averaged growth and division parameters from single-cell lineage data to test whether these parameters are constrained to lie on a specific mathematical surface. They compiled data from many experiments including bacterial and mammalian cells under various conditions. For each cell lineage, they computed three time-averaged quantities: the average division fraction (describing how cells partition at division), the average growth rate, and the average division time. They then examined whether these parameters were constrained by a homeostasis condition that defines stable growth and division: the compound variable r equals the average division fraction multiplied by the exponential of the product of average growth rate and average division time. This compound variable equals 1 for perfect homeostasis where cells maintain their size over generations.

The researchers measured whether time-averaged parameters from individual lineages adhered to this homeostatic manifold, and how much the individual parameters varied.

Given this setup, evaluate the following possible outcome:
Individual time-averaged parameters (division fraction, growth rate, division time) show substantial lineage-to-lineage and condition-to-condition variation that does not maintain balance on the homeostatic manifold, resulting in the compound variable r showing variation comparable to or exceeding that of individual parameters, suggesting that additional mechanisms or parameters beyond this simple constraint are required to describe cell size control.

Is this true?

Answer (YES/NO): NO